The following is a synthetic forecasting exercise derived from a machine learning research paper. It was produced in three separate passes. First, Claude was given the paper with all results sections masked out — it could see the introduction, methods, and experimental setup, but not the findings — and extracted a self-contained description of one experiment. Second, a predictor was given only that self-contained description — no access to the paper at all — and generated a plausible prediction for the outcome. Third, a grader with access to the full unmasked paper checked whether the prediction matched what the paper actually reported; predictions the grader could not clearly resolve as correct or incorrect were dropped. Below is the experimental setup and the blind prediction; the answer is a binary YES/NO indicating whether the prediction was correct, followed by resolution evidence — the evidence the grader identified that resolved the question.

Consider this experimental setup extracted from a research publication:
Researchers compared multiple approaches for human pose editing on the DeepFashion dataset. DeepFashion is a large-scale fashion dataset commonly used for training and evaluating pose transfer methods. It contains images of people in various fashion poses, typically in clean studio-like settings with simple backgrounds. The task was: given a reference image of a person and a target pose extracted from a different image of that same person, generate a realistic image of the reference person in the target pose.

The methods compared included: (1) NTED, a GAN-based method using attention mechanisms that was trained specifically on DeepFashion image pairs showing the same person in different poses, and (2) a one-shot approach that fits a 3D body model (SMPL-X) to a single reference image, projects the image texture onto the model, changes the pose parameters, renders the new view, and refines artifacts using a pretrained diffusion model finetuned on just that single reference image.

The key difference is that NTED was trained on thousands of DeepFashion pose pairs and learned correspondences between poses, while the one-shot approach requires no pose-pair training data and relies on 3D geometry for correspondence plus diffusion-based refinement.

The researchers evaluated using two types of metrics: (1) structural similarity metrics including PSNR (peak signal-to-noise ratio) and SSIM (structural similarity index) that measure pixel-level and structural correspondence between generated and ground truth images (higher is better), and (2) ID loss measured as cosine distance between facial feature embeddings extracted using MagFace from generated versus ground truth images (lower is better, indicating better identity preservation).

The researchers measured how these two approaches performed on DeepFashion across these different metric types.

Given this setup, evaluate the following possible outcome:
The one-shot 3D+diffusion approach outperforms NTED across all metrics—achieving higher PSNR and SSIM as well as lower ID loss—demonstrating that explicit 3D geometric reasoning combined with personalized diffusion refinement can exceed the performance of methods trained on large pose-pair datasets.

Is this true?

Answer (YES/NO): NO